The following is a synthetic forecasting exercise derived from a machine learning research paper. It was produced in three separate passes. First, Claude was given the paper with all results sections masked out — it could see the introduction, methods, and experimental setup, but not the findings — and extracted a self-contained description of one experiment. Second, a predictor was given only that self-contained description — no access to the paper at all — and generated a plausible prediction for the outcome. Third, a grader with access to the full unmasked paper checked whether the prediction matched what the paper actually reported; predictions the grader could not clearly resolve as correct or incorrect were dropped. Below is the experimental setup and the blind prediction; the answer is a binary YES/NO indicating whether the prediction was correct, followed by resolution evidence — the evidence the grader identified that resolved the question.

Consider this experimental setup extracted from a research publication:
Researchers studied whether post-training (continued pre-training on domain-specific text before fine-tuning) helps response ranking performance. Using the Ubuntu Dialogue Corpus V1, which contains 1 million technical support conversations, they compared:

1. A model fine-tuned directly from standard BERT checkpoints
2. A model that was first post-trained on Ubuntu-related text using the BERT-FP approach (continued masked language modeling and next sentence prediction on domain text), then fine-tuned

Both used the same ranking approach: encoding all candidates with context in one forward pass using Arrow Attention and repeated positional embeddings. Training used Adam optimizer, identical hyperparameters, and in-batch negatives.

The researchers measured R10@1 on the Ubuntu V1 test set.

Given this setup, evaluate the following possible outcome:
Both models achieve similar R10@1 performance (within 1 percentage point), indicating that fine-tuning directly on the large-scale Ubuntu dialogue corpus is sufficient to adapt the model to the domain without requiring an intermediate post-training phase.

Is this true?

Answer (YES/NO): NO